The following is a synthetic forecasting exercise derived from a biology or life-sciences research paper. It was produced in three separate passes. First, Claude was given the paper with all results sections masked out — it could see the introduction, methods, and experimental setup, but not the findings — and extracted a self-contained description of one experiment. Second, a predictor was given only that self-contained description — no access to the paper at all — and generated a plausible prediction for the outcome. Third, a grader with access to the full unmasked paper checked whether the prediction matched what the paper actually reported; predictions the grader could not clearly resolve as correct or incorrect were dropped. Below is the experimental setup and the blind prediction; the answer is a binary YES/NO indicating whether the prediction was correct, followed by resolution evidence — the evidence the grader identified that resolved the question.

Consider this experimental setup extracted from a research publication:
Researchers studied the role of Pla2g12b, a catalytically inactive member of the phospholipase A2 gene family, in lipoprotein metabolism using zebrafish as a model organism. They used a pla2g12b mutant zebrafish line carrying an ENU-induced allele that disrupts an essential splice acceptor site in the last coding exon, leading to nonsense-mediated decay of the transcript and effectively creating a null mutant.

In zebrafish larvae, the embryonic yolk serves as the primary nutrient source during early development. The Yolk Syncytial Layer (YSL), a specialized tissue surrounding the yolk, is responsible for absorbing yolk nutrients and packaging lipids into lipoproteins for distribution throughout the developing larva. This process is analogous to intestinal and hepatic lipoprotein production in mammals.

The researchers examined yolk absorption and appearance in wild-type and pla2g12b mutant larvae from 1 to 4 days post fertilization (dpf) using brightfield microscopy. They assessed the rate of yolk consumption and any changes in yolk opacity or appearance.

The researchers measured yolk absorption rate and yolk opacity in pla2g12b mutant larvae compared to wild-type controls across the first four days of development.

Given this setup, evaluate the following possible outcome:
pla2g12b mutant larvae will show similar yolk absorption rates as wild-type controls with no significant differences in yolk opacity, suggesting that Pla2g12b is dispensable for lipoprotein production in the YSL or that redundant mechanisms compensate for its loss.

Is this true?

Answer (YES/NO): NO